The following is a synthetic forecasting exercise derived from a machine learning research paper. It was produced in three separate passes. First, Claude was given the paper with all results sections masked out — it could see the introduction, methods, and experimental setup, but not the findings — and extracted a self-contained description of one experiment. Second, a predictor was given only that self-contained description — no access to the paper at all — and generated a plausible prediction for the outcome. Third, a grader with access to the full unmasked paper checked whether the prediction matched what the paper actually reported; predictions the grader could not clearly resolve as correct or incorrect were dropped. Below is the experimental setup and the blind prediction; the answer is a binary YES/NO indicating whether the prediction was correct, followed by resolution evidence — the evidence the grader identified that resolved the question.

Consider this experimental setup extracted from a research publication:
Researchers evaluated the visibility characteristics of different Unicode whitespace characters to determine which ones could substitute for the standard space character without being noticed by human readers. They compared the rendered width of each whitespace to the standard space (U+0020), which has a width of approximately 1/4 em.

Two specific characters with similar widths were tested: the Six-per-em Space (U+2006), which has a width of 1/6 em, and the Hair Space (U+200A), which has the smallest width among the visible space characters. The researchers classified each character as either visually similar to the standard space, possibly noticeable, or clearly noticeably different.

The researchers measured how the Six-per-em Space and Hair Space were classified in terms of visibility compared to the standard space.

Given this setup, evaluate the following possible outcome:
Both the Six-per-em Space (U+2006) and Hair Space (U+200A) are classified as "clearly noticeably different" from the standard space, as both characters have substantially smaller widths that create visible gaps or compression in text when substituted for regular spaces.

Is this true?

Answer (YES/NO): NO